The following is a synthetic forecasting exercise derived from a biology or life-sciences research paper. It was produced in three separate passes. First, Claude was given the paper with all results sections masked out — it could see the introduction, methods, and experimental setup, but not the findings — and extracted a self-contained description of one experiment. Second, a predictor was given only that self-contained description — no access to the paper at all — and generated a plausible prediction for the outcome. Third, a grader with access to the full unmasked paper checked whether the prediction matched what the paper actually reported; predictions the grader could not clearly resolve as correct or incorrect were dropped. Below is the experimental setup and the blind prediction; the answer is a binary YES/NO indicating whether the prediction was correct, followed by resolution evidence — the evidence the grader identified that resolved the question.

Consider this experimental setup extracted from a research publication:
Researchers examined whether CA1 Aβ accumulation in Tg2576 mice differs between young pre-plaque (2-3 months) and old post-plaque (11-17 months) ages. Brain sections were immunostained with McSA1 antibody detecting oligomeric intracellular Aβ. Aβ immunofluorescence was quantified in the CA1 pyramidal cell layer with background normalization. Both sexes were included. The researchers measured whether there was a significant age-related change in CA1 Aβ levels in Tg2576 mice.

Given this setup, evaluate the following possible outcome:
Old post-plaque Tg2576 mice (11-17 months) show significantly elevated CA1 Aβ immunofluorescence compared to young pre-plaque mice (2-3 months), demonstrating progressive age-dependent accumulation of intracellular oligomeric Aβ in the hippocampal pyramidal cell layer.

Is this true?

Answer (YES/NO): NO